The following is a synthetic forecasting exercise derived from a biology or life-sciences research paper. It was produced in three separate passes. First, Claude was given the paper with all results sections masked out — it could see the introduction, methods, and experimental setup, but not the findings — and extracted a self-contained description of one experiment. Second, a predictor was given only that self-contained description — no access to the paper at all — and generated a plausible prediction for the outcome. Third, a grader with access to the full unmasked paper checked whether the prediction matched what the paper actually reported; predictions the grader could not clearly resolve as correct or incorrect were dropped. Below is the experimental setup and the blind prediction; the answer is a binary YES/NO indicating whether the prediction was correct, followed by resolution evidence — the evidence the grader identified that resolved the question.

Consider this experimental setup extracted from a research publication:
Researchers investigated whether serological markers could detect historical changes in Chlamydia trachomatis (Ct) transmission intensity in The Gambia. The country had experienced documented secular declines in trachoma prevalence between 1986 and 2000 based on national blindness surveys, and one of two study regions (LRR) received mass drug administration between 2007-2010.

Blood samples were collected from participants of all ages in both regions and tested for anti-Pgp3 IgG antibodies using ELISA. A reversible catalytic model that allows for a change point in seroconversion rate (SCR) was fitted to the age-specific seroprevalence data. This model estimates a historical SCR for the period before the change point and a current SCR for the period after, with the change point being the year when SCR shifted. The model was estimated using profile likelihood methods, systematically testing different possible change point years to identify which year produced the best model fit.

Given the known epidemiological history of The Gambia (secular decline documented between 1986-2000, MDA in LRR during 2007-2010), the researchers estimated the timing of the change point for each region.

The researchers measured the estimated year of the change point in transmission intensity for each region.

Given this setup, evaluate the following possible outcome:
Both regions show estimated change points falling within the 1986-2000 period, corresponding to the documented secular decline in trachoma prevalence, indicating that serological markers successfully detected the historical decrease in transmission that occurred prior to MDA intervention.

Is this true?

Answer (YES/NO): YES